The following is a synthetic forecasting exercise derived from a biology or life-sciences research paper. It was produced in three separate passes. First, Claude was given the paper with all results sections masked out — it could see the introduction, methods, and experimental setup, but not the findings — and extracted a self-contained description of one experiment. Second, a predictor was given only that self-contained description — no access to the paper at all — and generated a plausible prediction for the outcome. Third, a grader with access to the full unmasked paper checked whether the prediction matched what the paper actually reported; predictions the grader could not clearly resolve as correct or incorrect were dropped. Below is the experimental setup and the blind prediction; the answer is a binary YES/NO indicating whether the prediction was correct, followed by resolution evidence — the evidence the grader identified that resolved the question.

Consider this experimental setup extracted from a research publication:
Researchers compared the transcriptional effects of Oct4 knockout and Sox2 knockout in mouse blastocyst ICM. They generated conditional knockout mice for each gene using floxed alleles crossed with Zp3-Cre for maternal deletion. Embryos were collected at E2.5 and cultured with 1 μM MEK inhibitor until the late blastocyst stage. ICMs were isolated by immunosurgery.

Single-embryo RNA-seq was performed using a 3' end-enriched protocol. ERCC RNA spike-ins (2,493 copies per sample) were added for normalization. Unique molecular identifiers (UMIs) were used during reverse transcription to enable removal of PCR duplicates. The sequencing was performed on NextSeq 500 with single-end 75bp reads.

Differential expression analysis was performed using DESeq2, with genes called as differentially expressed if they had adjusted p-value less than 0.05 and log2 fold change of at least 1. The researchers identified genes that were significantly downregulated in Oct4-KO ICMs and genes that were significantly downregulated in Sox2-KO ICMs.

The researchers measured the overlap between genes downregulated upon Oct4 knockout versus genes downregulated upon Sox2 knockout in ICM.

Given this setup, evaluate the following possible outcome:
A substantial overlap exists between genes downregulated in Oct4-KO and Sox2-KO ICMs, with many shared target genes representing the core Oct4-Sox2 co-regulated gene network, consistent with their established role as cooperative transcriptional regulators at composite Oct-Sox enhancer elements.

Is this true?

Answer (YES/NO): YES